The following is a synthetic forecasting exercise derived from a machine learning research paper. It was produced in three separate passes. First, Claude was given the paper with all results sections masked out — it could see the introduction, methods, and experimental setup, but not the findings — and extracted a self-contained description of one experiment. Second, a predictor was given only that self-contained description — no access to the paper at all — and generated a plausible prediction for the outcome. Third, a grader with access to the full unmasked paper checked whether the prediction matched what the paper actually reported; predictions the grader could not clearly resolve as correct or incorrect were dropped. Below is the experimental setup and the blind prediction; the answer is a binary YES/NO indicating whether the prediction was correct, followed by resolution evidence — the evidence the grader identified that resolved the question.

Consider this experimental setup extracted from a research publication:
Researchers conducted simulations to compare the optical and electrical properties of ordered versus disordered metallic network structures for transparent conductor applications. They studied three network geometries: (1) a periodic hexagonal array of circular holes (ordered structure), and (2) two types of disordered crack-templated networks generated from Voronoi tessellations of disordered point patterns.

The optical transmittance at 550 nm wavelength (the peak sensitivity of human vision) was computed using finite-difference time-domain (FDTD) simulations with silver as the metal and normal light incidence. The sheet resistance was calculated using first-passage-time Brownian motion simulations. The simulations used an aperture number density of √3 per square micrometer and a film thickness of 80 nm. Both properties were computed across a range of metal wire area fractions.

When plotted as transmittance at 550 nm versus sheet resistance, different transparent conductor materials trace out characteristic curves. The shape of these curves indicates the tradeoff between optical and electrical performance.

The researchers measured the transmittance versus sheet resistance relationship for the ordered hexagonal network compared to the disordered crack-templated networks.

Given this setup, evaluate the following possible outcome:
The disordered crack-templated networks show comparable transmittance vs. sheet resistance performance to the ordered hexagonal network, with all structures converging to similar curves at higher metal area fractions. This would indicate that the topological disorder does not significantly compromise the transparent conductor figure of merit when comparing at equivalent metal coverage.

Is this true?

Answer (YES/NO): NO